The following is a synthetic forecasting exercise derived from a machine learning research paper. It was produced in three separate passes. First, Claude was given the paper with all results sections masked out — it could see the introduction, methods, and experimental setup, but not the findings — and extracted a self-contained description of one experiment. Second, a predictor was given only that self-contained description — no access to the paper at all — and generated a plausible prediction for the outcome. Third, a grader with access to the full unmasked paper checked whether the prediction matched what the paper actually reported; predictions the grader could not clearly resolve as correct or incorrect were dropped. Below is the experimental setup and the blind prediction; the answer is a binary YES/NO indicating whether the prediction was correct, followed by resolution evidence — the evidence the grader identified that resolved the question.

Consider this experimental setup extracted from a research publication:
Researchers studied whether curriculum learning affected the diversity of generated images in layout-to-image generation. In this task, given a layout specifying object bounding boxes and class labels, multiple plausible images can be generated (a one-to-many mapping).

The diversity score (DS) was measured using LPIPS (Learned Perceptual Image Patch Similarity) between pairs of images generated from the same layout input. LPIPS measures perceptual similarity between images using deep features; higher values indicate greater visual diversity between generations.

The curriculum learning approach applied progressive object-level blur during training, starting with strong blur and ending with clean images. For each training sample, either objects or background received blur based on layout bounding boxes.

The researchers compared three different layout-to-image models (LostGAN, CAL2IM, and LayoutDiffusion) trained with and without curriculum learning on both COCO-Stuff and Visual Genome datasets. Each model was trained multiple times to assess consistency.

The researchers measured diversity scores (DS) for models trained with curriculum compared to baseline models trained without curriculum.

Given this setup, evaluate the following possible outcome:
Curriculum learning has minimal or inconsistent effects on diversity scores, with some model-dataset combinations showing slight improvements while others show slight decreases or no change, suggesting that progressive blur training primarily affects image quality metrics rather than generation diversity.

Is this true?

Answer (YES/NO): YES